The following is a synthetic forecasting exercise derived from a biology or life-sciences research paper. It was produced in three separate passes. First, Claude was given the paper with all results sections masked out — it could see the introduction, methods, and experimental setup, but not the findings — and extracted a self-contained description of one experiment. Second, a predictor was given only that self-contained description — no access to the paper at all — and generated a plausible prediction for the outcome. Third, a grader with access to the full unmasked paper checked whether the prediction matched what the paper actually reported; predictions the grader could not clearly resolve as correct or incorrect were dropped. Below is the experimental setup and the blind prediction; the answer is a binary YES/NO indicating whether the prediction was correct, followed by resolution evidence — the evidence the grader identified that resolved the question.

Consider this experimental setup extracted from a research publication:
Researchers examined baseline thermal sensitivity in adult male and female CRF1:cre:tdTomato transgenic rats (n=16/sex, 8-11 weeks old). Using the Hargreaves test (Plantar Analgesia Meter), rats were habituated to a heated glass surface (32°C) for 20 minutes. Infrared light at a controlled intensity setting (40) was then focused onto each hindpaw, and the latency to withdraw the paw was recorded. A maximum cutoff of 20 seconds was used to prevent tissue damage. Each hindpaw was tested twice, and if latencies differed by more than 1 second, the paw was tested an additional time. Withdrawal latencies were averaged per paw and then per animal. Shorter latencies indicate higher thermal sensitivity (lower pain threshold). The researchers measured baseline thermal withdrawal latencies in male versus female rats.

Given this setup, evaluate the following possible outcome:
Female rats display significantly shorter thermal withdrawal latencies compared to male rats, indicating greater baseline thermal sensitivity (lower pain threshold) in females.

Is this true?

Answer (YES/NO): NO